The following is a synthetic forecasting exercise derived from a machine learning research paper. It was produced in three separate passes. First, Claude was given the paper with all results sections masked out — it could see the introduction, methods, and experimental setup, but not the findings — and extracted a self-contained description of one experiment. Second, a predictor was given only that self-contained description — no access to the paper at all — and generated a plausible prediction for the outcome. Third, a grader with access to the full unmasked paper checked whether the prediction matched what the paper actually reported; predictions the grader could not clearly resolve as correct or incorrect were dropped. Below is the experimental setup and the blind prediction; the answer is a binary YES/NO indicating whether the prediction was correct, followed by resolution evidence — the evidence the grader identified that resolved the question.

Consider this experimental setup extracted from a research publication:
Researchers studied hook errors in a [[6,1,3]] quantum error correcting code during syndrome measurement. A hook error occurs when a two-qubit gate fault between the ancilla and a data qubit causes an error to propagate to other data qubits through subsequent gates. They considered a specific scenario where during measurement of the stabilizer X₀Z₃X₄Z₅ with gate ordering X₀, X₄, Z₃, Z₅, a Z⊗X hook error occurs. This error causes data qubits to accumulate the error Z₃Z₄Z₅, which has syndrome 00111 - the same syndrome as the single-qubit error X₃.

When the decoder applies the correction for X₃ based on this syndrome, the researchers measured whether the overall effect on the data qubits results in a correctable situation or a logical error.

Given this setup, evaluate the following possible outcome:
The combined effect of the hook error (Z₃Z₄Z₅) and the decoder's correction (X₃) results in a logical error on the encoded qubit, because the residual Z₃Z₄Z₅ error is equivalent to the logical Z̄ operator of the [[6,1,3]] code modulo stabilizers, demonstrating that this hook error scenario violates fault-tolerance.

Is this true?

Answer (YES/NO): NO